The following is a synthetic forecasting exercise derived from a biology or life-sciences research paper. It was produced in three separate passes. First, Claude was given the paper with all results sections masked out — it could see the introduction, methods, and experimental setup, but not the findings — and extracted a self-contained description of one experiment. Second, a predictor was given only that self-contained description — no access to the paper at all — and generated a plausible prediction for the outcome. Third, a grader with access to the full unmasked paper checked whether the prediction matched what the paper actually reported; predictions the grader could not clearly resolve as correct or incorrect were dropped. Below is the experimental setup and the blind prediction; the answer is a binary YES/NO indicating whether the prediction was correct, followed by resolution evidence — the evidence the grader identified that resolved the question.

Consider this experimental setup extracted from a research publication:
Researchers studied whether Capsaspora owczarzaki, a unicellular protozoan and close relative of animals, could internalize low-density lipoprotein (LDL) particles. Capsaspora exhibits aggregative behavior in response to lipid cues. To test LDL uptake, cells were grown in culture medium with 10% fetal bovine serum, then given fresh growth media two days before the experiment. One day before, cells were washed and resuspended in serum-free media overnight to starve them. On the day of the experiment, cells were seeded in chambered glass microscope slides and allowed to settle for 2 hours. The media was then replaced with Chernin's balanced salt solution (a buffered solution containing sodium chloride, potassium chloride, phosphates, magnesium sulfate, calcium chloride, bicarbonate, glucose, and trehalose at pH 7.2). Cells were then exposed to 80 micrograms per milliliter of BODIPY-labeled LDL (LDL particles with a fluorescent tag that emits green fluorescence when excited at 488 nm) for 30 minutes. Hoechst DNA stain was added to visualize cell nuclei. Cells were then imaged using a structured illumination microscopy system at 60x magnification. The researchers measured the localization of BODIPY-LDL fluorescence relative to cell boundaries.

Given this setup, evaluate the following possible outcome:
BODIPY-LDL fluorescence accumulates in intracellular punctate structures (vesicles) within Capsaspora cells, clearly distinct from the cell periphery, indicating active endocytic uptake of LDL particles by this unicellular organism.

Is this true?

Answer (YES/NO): YES